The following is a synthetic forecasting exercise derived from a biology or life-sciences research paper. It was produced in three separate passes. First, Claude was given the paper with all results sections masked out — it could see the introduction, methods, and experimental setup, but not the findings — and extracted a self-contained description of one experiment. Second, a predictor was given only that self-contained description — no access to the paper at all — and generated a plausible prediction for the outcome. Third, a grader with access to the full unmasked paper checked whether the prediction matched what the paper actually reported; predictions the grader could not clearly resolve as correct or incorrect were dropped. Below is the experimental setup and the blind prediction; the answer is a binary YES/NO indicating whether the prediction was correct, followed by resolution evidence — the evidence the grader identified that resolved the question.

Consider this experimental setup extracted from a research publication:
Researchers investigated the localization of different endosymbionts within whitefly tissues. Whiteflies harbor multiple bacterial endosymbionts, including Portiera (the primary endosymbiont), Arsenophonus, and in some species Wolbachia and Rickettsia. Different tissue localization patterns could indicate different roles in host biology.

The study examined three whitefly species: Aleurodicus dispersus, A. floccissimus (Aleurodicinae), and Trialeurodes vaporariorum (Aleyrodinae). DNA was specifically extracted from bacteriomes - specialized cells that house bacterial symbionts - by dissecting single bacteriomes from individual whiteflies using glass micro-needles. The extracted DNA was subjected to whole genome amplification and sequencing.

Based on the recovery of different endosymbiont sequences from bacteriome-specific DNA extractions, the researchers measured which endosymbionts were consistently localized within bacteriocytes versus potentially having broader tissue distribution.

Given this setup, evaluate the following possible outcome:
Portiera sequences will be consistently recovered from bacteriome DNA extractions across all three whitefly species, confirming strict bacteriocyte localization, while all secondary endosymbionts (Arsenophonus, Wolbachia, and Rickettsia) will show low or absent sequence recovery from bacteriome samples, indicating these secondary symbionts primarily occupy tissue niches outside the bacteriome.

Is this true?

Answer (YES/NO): NO